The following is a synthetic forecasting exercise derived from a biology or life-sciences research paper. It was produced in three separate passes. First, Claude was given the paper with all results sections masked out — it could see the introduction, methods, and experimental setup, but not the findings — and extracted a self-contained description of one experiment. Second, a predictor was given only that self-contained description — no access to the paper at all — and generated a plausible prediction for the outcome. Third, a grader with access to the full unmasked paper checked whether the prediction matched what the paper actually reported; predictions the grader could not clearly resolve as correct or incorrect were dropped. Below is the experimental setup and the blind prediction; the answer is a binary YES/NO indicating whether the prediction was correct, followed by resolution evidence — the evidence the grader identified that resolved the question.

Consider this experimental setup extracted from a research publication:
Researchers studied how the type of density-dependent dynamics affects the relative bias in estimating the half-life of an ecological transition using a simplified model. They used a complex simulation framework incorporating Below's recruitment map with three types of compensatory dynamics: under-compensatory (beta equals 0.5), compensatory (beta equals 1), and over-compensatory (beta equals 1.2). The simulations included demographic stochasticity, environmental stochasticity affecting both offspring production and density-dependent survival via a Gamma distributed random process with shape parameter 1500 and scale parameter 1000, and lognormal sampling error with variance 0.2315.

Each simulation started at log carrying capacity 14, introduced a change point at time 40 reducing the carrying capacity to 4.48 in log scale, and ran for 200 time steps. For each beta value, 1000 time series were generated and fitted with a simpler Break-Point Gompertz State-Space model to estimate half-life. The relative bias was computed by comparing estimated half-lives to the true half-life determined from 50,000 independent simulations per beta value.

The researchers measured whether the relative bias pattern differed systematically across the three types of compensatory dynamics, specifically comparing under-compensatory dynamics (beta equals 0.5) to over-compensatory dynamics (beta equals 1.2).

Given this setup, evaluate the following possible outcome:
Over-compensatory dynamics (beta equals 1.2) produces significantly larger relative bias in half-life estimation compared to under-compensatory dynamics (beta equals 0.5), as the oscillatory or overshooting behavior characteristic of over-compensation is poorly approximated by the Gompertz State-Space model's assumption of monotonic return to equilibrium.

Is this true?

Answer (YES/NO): NO